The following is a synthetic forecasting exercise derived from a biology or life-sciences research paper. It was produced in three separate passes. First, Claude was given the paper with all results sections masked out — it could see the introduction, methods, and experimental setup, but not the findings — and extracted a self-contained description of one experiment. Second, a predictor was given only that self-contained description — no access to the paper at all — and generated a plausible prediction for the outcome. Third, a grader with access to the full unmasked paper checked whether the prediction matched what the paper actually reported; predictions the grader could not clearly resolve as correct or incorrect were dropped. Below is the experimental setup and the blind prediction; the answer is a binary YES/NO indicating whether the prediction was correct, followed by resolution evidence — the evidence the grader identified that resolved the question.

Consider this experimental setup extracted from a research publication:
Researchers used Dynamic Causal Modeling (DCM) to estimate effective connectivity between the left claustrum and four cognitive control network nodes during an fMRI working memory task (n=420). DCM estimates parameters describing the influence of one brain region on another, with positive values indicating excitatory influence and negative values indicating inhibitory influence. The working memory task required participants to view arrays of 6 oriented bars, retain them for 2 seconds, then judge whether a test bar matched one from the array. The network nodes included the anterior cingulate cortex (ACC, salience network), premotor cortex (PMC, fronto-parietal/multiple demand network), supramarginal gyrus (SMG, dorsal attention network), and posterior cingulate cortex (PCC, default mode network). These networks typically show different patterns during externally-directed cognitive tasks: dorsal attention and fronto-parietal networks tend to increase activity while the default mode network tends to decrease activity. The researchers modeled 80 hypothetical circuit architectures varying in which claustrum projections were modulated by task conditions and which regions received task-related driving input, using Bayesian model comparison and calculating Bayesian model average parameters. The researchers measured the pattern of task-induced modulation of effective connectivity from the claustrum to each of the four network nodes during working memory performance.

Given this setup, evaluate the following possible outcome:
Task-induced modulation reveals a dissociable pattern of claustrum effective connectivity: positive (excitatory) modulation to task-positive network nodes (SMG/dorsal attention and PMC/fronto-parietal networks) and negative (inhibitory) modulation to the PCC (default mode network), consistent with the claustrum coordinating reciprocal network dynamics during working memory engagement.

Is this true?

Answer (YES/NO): NO